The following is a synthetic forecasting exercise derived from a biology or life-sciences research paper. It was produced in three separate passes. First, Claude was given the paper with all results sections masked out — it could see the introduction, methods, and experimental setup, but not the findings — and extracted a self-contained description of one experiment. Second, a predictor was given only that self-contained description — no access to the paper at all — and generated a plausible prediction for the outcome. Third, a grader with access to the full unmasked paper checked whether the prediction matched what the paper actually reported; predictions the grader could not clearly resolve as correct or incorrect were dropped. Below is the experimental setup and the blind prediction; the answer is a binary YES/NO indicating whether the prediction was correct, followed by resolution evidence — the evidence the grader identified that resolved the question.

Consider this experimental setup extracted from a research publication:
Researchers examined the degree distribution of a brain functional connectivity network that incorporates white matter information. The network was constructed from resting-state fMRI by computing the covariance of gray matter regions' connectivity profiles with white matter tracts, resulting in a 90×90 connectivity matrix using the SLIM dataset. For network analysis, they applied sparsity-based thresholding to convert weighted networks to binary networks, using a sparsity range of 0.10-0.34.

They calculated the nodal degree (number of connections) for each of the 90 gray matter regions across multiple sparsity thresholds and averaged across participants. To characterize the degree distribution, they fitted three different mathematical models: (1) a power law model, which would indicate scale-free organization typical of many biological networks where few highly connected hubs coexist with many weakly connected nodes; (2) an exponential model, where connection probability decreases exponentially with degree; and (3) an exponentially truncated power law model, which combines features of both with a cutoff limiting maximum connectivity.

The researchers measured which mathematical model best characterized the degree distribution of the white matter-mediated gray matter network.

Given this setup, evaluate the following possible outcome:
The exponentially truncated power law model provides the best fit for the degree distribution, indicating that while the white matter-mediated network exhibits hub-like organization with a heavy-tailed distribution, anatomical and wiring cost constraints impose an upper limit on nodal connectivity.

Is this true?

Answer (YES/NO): YES